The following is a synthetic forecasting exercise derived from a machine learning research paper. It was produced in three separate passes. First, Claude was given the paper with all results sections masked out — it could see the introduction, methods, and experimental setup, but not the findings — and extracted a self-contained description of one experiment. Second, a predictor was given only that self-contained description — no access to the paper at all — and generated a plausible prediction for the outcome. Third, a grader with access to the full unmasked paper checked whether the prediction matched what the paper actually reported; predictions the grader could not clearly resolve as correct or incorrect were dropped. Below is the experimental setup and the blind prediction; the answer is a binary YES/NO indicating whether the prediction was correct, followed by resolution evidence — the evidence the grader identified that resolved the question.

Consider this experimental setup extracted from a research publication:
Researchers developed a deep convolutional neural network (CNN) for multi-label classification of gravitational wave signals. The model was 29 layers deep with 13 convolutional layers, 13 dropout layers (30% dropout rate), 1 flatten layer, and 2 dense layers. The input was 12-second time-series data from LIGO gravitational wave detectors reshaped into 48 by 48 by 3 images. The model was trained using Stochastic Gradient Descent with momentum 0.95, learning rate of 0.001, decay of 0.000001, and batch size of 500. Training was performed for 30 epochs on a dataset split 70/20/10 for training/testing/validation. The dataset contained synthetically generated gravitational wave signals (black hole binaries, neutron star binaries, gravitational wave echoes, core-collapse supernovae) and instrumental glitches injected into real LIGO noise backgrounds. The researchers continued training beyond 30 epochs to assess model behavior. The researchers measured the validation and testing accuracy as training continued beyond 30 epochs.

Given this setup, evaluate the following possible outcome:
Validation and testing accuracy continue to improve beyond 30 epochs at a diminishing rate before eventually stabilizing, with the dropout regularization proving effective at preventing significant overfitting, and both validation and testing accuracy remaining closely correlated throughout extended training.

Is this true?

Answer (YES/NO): NO